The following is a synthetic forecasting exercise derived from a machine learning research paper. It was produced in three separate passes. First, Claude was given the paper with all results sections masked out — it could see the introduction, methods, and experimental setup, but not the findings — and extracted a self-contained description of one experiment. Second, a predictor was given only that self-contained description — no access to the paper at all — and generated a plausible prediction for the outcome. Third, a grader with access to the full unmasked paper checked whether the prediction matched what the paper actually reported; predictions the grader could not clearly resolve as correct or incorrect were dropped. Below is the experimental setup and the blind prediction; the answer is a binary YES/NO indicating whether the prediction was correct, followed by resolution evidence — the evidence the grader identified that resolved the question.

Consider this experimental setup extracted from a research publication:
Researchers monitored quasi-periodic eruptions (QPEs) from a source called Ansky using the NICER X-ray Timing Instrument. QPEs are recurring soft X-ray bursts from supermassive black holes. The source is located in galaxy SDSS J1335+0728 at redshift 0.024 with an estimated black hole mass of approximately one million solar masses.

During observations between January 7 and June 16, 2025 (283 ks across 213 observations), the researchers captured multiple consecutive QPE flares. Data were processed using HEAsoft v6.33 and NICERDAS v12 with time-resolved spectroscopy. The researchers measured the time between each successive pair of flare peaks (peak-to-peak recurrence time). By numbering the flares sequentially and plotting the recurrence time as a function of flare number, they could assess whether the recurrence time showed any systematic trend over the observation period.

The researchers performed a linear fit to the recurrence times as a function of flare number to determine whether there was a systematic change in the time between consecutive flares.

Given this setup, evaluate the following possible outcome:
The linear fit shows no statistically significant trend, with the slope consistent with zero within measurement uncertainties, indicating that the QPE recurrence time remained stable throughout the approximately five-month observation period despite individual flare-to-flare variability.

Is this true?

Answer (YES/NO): NO